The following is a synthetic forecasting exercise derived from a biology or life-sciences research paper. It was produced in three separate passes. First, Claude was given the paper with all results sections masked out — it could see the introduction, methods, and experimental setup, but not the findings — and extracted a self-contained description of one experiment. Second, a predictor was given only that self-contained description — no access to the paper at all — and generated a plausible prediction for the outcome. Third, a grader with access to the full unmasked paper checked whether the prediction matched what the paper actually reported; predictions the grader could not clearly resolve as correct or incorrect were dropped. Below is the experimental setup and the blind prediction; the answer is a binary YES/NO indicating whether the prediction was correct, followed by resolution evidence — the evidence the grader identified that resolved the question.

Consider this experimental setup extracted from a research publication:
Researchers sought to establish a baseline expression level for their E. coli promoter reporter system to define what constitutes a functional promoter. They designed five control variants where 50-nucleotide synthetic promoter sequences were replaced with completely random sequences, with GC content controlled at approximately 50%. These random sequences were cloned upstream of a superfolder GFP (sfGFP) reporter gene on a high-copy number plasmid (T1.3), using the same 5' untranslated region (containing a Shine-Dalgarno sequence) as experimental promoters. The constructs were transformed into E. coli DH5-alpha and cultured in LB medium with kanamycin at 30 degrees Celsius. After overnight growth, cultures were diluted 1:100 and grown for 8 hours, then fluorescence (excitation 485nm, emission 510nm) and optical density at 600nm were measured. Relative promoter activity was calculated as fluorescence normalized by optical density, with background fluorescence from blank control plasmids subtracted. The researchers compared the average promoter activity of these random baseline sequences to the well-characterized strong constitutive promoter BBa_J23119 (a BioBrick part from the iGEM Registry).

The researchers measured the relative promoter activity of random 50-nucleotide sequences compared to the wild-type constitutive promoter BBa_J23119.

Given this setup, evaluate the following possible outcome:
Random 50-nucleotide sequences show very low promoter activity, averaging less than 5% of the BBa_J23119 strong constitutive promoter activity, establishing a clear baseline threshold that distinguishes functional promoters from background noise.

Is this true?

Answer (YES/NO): YES